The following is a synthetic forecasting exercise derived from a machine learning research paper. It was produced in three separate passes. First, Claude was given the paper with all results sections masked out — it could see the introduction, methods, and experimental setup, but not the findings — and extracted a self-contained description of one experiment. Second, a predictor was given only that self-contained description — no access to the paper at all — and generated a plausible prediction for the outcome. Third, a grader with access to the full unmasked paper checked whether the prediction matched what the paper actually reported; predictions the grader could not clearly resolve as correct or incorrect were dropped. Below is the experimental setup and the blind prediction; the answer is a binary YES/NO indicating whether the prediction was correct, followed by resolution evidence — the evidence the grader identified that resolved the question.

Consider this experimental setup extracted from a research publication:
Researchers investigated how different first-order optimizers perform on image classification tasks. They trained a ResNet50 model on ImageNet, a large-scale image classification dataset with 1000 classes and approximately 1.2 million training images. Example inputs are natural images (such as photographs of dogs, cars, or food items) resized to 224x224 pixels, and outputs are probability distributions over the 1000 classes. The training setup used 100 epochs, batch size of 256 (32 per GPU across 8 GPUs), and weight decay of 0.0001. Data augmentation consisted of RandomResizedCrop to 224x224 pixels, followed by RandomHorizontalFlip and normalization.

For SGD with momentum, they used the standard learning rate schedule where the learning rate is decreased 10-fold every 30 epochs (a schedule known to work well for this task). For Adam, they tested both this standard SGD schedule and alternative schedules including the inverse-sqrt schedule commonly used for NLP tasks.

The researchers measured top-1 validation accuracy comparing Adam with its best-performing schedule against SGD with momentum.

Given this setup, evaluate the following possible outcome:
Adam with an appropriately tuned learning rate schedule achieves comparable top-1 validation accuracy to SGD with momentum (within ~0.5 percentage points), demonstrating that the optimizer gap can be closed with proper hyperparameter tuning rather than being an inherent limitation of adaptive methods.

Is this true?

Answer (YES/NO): NO